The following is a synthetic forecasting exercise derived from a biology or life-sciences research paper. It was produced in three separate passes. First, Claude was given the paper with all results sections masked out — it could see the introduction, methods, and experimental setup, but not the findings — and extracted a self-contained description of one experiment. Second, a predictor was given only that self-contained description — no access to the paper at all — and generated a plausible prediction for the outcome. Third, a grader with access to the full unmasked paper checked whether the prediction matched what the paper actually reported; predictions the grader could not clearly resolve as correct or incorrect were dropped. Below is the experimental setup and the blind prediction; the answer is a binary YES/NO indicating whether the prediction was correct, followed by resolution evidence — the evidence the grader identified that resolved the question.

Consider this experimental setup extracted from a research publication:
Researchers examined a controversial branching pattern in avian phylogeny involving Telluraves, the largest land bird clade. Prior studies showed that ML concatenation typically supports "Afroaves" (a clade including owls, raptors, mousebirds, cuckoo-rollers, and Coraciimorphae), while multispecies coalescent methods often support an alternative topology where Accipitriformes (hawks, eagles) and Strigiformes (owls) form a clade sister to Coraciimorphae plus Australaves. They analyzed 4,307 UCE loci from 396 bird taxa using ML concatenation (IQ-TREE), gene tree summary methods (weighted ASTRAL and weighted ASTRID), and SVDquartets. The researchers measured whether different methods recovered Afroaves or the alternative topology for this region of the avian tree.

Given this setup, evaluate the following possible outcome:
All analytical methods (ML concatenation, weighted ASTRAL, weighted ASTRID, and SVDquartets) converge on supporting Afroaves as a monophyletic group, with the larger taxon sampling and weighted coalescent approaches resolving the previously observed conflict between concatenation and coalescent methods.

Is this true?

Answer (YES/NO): NO